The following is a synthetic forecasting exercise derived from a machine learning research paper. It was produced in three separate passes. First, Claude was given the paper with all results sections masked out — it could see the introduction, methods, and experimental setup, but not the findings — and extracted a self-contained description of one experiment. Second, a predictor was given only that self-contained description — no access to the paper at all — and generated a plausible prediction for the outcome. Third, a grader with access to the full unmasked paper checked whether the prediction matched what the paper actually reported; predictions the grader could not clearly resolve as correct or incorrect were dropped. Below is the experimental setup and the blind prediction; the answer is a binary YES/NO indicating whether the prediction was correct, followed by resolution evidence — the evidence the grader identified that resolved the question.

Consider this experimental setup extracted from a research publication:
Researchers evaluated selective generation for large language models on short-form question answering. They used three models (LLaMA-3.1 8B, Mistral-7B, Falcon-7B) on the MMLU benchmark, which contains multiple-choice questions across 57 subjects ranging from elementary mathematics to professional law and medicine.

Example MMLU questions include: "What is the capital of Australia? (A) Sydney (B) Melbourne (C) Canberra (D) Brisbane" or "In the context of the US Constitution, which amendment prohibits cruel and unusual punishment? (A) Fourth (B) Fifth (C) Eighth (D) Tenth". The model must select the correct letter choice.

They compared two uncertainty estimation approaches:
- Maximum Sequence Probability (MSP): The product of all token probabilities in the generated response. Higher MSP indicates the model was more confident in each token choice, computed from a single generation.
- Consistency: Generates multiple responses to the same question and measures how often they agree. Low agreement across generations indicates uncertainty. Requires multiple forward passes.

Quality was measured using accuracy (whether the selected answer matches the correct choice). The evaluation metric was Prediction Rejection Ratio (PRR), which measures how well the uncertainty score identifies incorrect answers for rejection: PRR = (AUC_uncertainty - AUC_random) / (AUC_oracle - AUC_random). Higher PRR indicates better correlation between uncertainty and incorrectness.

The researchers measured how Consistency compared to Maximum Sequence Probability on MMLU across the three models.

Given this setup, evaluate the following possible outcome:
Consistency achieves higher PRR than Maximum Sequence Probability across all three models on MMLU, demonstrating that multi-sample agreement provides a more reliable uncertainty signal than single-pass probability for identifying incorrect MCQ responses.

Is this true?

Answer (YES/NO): NO